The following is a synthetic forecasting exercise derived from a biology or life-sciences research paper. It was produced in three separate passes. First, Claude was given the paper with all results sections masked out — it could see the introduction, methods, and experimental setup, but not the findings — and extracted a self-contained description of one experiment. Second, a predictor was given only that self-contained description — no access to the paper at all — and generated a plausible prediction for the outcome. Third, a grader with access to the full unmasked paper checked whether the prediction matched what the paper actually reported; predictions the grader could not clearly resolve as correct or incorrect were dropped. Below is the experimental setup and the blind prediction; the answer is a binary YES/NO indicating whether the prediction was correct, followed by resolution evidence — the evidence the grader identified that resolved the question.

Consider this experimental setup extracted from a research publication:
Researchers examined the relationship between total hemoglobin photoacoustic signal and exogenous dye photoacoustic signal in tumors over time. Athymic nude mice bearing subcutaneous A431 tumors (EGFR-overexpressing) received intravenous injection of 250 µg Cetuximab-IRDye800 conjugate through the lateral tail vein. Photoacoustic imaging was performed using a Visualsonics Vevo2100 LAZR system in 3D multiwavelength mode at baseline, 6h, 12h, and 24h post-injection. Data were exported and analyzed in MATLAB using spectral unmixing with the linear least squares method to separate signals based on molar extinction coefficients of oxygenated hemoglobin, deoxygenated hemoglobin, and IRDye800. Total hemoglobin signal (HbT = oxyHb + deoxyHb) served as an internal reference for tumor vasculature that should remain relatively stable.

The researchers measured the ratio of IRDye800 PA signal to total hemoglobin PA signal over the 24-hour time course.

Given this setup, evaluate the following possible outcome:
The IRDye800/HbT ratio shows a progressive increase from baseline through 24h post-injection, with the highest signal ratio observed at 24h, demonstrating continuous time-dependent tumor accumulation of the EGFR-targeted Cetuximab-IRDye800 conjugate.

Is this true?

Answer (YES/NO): NO